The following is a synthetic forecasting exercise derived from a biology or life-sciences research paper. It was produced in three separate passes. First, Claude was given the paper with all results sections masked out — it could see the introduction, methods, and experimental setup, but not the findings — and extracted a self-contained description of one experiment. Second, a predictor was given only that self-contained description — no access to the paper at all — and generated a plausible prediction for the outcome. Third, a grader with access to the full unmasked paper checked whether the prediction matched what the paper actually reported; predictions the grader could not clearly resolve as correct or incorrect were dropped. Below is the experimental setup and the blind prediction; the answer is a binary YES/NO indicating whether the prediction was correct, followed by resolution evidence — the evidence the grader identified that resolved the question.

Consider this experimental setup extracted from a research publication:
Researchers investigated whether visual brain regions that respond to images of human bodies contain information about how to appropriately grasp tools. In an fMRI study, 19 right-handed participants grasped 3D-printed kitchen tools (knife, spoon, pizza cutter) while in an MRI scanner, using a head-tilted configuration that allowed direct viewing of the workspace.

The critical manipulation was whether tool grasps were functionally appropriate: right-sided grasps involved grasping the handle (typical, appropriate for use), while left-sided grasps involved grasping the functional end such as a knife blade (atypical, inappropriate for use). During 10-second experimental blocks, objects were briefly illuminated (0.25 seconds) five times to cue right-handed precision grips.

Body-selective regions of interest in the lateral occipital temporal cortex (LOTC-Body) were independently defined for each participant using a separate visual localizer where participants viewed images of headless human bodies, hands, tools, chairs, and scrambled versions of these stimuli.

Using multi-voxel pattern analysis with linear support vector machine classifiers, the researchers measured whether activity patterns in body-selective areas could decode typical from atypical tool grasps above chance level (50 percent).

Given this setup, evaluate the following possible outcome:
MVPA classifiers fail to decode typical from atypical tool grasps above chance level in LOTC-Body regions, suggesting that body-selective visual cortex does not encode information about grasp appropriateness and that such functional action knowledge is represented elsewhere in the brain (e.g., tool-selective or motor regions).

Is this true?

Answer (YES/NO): NO